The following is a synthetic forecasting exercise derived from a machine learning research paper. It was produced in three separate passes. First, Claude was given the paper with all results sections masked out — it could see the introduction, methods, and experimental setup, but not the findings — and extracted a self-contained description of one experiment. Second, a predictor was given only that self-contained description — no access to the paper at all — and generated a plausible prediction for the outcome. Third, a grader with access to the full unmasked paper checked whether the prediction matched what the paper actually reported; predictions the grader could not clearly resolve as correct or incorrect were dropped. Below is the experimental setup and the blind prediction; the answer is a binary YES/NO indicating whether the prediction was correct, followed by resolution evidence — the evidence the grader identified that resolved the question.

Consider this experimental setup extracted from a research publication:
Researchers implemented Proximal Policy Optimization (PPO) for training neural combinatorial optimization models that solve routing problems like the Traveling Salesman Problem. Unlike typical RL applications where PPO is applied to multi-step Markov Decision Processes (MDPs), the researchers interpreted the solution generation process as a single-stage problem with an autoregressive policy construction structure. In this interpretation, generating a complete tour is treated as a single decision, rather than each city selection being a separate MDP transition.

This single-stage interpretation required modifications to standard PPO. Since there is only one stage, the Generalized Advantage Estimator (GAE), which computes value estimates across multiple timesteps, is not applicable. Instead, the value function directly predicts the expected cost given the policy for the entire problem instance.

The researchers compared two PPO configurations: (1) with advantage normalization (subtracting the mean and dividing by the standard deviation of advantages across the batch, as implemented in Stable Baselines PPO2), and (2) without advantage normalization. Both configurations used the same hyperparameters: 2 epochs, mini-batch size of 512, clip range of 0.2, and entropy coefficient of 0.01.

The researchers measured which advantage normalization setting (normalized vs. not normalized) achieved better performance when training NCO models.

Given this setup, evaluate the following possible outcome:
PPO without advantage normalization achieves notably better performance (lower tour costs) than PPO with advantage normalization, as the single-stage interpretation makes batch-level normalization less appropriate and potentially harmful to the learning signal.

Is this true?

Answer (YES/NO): NO